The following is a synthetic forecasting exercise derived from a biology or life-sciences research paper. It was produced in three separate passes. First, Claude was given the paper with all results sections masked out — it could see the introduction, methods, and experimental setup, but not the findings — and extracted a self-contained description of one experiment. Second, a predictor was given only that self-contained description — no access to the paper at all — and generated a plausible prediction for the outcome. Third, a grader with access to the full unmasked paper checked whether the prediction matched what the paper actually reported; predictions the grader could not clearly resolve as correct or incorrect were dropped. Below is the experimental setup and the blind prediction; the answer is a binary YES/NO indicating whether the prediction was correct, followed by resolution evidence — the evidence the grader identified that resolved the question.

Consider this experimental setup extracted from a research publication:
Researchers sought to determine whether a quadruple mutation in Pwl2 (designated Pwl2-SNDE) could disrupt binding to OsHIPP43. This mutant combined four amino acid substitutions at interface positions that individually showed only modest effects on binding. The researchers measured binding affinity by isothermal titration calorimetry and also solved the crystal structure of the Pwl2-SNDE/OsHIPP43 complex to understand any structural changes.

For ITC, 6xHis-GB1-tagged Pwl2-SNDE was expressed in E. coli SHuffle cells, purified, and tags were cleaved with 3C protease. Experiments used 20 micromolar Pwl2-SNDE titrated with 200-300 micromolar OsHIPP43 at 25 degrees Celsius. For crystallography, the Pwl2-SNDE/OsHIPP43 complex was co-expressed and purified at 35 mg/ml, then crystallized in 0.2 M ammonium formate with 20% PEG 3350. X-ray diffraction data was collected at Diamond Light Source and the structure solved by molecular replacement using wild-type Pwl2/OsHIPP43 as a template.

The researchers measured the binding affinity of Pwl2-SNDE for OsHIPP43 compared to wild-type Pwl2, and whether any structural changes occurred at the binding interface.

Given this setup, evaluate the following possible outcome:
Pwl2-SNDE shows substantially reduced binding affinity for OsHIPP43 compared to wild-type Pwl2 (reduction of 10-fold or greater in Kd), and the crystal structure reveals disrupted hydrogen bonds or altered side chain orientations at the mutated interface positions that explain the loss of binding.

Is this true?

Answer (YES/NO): NO